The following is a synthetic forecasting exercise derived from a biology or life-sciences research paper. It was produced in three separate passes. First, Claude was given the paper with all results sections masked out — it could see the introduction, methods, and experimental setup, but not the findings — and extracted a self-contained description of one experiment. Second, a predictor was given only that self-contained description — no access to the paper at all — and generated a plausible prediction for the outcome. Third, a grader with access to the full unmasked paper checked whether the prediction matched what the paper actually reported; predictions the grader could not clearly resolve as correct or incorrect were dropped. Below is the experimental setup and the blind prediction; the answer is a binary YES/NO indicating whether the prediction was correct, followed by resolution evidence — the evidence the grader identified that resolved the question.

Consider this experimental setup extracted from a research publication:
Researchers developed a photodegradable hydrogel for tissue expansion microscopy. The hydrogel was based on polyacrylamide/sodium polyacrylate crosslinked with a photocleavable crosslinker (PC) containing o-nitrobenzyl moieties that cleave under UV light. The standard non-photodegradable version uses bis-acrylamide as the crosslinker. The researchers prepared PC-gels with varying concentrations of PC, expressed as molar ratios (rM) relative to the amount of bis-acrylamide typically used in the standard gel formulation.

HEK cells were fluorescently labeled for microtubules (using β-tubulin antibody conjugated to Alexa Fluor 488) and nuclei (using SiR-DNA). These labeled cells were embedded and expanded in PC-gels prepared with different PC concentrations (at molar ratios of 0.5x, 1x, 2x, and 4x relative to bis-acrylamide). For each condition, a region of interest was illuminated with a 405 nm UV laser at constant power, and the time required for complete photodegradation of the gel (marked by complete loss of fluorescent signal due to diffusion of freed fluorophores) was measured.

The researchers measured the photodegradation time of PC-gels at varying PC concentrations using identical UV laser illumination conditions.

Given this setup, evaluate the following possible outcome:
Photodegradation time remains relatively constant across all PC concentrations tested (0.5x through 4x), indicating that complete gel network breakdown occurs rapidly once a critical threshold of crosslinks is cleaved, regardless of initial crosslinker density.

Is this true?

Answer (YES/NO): NO